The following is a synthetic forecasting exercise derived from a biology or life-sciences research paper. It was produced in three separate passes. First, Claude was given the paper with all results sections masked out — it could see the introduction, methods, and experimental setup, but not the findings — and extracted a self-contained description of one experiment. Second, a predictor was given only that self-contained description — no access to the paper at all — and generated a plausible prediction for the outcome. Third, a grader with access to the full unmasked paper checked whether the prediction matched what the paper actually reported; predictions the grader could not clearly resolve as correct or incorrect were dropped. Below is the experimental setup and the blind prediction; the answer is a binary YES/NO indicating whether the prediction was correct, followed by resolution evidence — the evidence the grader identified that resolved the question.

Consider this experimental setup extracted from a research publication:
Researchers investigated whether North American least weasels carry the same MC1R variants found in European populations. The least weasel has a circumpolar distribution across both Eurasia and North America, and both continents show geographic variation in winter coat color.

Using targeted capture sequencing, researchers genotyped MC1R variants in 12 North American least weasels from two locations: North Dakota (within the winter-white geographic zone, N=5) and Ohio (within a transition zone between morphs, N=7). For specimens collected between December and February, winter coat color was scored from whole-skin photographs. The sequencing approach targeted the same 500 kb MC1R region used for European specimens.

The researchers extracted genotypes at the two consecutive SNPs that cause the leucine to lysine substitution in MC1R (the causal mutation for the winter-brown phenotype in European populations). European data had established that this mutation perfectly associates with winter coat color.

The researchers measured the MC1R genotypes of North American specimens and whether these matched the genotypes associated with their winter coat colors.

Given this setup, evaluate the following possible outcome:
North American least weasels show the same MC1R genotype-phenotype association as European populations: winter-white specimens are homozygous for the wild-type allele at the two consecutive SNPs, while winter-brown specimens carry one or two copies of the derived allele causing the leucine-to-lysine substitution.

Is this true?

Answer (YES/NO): NO